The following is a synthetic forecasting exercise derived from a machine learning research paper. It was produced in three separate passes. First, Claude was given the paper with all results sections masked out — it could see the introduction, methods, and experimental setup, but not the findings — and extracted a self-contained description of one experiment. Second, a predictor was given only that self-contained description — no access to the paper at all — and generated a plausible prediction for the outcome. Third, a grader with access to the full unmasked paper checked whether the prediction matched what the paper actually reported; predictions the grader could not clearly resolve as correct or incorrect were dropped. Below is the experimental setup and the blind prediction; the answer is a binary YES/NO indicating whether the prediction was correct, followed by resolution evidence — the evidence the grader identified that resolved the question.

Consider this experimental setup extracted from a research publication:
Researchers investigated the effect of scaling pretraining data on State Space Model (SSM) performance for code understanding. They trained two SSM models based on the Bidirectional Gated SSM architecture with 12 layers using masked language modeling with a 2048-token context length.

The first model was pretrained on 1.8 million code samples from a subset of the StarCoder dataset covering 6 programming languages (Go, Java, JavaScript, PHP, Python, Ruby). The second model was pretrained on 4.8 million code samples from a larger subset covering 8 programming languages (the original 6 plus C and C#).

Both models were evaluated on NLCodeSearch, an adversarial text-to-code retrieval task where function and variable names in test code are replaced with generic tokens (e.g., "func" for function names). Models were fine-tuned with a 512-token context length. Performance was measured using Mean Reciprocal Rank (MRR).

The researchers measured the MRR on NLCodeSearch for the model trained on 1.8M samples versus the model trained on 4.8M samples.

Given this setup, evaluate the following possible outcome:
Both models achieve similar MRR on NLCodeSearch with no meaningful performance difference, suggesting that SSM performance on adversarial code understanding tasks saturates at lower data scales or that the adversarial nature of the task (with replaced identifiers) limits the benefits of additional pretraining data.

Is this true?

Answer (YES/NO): NO